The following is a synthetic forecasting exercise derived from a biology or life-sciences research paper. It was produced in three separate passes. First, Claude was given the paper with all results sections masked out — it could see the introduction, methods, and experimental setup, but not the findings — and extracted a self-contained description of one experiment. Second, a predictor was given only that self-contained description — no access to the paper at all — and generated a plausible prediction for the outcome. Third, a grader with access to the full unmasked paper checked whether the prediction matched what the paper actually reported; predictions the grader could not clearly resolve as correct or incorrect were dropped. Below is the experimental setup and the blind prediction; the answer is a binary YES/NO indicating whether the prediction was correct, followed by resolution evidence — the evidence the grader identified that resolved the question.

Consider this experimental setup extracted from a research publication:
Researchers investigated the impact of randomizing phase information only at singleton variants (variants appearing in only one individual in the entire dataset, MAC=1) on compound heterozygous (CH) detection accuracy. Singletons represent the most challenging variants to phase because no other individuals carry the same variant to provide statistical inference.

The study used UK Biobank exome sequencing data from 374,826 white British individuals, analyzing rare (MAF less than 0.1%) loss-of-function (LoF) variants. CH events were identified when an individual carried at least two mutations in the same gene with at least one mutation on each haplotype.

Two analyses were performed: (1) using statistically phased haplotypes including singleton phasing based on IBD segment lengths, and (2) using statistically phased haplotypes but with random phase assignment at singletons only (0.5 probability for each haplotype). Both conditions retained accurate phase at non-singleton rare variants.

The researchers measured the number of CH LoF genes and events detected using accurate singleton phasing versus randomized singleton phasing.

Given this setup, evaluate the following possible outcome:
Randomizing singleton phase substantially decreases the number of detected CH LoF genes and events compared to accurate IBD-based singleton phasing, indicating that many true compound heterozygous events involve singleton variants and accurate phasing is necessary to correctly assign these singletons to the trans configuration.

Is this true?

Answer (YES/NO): NO